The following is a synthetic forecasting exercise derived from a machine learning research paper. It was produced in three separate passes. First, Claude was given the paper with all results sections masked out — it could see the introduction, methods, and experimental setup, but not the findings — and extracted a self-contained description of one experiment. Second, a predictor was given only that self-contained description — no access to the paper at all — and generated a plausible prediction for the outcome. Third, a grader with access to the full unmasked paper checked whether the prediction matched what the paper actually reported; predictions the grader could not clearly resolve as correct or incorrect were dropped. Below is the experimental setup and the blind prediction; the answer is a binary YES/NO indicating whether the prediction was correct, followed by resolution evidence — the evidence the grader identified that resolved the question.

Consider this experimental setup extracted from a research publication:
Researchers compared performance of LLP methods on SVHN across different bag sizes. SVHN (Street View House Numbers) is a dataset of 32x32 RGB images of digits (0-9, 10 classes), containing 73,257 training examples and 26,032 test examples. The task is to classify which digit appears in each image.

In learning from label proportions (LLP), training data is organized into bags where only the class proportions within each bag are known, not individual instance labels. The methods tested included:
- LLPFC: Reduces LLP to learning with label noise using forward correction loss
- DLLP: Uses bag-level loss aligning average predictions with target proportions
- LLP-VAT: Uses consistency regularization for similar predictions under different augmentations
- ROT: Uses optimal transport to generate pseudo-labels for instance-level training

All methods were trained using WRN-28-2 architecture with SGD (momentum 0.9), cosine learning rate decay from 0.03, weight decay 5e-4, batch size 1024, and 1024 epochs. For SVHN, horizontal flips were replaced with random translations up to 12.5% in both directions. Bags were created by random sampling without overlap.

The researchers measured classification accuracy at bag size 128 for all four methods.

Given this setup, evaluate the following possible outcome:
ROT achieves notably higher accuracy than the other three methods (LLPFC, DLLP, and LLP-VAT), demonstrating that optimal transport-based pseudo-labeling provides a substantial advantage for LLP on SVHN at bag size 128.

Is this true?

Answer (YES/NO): NO